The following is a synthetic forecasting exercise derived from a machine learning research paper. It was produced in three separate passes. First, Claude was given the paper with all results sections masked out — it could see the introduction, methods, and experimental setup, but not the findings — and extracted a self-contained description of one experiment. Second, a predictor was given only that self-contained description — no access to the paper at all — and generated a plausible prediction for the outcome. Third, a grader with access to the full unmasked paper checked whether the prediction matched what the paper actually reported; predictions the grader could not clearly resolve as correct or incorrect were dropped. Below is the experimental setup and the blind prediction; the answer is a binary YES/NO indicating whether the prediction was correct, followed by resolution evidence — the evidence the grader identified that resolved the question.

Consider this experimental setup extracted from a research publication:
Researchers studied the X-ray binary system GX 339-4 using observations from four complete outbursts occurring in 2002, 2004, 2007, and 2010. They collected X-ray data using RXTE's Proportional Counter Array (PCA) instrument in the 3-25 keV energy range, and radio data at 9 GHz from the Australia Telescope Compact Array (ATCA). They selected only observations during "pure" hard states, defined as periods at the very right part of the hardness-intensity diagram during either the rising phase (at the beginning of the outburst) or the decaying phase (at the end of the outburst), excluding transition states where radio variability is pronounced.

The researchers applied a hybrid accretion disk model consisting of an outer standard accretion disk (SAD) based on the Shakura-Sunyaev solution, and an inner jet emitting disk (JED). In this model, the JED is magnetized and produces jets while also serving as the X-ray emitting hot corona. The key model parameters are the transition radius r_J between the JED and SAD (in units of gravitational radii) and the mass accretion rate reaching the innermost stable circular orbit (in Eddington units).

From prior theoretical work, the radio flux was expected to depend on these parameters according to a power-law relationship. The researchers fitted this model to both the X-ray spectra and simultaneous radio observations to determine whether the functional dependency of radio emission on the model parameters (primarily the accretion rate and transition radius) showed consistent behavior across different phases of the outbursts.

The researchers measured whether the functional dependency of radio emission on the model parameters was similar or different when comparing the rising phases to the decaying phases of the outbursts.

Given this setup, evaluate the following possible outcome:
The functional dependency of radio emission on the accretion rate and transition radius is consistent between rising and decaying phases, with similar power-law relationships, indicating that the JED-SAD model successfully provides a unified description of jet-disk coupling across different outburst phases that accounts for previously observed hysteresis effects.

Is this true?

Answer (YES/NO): NO